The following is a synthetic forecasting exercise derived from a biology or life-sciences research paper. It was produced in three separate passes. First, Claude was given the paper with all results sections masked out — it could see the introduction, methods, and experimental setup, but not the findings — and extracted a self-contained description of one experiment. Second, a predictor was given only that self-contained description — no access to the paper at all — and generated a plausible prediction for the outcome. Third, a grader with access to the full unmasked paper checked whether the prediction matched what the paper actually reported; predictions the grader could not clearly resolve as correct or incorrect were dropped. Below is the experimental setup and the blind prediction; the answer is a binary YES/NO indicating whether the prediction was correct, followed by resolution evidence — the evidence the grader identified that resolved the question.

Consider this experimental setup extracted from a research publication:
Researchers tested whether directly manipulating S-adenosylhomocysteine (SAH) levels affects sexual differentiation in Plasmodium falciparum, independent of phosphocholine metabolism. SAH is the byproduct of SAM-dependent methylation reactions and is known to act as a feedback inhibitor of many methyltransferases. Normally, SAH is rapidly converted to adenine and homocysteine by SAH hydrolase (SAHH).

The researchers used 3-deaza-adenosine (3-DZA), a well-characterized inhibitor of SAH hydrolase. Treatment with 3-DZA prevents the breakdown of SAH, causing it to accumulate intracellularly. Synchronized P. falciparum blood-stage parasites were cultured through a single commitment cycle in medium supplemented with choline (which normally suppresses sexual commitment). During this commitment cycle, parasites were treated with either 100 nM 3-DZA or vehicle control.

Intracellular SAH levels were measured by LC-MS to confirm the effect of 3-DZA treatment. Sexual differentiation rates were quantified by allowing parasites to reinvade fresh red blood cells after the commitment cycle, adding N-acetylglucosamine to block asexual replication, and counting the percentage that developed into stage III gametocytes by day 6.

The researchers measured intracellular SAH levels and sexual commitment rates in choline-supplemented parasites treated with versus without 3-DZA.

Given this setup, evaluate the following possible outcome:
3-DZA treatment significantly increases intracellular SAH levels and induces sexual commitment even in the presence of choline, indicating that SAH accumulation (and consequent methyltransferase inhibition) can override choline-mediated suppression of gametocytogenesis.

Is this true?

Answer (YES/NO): YES